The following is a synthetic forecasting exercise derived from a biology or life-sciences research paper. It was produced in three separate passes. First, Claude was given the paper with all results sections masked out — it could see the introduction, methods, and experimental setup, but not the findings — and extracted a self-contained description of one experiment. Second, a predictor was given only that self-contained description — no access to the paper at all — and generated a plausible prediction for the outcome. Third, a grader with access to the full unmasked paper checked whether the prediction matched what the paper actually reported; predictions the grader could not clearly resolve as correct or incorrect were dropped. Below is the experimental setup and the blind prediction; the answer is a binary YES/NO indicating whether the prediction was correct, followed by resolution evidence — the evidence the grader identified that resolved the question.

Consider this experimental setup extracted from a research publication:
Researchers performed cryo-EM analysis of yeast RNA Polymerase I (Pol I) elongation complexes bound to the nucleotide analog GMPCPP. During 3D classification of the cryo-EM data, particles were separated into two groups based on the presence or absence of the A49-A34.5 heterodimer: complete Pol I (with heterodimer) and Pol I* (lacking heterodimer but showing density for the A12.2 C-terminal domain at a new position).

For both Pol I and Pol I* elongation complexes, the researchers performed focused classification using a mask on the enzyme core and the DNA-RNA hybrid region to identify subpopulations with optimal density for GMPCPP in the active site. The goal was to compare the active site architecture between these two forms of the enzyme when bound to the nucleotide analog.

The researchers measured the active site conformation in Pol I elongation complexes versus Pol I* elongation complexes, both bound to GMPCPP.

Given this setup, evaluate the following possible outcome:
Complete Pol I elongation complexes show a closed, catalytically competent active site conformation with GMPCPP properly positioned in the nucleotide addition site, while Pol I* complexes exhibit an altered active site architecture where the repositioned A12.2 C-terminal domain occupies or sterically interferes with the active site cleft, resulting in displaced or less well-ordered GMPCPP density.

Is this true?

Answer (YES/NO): NO